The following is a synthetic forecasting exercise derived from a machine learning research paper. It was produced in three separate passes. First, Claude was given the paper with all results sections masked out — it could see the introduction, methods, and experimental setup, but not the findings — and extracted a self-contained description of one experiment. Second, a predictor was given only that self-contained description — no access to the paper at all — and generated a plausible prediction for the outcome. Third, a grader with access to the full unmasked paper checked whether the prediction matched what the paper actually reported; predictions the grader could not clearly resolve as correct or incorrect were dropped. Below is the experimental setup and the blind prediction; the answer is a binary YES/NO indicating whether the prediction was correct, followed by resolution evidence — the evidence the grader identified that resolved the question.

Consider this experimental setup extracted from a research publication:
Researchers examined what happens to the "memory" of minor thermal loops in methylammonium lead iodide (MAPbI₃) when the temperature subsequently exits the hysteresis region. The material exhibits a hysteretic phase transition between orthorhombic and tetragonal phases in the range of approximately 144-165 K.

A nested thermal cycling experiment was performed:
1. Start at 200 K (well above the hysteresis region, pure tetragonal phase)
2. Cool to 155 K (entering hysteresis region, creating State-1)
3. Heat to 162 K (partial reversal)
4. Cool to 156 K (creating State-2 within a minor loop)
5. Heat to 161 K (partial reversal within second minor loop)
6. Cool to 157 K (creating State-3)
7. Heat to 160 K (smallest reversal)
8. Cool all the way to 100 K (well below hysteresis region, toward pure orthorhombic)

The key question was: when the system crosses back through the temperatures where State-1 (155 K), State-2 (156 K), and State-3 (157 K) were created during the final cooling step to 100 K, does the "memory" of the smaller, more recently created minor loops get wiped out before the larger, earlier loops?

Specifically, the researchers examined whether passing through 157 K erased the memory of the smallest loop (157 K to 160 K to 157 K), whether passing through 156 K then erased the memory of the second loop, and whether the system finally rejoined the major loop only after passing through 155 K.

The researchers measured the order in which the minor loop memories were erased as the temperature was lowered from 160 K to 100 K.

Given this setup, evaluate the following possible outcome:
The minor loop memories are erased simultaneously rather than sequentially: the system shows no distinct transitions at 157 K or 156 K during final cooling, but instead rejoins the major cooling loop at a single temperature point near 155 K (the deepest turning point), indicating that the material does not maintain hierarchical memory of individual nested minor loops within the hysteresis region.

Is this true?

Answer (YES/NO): NO